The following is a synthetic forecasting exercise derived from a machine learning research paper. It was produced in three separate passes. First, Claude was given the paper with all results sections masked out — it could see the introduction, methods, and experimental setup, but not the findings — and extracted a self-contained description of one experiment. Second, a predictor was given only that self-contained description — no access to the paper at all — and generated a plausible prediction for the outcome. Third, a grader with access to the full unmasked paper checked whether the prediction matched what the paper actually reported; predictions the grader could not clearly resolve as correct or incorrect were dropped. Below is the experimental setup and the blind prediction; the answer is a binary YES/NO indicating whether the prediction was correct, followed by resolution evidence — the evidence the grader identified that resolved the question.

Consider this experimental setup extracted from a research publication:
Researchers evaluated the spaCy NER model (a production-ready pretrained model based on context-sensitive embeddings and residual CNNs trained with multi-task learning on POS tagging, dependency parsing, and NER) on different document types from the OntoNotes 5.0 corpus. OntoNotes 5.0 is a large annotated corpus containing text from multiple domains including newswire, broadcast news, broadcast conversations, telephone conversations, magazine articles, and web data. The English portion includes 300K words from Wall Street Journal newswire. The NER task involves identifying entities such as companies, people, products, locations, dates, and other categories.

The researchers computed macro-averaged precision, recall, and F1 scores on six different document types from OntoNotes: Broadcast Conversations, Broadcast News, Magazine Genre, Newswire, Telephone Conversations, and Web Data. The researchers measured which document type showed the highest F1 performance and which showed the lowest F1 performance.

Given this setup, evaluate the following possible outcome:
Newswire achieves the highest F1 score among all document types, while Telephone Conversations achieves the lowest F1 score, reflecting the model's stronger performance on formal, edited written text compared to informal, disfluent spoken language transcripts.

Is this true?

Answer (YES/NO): NO